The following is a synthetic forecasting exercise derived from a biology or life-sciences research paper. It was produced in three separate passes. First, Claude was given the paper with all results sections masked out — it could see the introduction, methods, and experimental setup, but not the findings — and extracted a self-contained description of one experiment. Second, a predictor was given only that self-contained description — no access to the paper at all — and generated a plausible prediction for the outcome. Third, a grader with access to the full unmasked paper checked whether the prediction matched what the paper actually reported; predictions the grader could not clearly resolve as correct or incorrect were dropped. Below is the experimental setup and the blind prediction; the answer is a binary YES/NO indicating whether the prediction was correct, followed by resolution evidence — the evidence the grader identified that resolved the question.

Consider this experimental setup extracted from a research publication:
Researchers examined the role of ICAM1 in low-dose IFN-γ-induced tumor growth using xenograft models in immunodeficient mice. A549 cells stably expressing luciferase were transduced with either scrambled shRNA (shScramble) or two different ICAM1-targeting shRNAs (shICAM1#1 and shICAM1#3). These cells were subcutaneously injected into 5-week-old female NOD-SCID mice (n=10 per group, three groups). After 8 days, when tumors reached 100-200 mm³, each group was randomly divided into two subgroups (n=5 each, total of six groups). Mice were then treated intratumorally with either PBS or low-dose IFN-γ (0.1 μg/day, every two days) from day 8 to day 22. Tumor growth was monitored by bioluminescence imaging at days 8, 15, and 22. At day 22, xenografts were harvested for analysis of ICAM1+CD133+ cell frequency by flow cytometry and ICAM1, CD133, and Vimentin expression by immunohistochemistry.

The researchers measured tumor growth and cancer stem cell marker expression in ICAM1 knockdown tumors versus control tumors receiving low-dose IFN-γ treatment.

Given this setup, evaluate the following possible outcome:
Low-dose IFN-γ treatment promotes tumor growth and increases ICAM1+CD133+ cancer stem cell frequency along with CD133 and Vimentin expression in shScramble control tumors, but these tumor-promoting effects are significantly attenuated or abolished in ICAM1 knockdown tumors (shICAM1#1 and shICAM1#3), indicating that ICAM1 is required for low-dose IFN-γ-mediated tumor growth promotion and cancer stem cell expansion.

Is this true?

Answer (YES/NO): YES